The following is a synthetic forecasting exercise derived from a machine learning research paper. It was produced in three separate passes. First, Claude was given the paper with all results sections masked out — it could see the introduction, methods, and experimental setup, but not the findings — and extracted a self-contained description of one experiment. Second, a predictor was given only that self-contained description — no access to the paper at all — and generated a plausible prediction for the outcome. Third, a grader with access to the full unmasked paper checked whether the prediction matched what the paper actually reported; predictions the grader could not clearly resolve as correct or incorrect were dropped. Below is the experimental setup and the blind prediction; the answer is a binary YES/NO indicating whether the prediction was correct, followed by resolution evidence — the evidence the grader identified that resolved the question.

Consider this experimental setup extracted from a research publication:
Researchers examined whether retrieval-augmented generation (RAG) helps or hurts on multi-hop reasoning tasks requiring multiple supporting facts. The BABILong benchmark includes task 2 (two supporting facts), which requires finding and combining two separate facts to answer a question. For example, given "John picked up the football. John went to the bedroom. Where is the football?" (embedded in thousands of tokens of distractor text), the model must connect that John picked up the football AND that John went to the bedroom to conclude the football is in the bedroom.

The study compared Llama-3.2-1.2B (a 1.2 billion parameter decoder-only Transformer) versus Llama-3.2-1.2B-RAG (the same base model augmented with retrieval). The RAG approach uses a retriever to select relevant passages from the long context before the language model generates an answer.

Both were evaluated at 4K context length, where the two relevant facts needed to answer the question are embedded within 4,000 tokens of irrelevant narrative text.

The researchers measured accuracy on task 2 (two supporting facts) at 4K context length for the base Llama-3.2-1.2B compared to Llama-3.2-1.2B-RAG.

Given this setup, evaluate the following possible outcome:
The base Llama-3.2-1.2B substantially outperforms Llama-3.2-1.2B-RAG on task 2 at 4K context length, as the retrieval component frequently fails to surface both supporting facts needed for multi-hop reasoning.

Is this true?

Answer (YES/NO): YES